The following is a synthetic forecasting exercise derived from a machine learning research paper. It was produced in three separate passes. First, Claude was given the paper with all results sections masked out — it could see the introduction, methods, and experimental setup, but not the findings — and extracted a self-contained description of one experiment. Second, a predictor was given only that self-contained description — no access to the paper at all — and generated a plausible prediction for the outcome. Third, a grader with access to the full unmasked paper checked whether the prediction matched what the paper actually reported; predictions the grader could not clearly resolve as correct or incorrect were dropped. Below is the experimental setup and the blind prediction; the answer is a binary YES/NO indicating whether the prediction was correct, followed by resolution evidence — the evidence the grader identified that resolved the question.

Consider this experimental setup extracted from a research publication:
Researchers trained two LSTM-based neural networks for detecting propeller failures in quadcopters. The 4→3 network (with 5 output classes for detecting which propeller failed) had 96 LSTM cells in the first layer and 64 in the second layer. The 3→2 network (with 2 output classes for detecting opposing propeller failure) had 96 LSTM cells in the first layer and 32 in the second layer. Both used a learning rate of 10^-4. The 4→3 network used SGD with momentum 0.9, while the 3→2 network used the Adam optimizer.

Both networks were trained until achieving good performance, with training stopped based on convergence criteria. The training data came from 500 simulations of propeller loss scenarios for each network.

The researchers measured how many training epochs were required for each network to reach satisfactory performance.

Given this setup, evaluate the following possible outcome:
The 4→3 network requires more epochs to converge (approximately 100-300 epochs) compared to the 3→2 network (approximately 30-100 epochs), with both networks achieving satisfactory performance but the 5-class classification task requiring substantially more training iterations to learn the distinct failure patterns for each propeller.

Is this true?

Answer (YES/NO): NO